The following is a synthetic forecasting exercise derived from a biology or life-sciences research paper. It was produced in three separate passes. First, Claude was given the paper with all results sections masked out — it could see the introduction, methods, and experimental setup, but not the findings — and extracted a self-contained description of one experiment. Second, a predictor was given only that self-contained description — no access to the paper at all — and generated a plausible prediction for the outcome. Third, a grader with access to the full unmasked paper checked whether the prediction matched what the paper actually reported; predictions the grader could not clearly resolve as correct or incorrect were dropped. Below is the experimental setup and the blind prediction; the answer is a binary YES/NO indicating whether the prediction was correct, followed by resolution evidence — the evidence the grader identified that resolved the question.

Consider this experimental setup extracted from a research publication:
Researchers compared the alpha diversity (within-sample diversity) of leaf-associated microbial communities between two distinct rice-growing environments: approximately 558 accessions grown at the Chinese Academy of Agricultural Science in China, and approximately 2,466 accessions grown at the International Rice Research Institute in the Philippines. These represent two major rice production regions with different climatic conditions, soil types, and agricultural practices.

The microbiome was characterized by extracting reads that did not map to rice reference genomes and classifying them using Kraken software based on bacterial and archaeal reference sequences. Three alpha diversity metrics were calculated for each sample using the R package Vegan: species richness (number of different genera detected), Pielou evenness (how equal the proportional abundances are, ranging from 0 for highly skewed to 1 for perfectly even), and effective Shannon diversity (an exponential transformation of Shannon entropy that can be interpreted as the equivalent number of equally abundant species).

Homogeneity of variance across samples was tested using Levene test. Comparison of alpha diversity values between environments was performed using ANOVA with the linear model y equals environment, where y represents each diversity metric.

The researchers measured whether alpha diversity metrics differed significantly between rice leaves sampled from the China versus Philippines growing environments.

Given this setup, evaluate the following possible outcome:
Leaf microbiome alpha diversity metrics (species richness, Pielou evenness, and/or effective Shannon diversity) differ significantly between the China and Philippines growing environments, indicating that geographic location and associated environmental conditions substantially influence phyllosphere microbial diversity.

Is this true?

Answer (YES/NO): YES